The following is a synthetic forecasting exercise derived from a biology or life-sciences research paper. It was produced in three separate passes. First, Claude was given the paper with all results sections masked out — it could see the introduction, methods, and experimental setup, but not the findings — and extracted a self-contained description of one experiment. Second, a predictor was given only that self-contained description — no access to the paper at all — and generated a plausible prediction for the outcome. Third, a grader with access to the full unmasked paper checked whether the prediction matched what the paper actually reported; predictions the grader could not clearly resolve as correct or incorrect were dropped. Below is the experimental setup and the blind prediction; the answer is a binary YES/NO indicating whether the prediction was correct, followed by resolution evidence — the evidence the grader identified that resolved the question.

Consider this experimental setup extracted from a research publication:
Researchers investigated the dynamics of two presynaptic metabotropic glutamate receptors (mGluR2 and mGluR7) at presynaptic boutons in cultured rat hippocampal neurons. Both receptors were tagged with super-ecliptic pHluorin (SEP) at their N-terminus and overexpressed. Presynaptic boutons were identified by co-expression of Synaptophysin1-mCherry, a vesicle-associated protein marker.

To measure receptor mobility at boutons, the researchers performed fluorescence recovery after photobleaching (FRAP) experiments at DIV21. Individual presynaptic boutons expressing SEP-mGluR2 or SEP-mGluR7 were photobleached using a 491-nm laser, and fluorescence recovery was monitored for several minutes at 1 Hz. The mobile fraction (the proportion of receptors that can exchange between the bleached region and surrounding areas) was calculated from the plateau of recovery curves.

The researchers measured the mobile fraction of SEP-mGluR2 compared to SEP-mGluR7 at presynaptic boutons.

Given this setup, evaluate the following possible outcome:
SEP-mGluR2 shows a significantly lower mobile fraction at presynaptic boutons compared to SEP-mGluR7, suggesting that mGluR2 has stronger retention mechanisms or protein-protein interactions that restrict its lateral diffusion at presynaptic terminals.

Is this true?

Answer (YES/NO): NO